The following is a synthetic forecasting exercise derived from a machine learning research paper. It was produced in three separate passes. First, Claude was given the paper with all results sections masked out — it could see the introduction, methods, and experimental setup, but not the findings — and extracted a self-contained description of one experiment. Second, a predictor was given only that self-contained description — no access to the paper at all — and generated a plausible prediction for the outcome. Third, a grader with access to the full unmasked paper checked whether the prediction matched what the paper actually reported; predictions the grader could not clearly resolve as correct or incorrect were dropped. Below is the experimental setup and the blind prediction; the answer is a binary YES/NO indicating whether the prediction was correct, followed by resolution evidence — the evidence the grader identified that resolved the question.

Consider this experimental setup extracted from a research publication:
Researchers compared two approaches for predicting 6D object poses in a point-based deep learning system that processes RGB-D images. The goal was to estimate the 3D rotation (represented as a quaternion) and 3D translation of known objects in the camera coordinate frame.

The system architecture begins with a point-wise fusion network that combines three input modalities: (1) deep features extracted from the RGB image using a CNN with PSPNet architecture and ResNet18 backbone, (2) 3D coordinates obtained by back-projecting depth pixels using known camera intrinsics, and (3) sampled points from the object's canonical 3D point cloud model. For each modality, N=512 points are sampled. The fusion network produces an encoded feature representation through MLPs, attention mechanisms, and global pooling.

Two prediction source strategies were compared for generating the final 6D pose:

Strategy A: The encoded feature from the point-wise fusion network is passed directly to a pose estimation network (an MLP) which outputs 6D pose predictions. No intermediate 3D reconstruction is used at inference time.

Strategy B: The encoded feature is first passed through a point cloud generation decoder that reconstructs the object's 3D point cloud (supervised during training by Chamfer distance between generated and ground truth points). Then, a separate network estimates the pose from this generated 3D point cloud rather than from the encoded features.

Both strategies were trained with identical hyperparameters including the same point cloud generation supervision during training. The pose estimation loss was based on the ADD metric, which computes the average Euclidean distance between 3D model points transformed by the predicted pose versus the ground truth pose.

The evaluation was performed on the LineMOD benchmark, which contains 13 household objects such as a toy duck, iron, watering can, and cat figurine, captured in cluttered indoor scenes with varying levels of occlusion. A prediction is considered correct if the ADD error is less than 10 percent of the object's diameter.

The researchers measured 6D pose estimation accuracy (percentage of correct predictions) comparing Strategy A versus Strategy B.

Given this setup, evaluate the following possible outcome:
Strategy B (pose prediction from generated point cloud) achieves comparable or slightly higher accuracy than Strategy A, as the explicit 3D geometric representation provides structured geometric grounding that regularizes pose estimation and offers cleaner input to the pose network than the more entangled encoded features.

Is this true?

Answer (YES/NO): NO